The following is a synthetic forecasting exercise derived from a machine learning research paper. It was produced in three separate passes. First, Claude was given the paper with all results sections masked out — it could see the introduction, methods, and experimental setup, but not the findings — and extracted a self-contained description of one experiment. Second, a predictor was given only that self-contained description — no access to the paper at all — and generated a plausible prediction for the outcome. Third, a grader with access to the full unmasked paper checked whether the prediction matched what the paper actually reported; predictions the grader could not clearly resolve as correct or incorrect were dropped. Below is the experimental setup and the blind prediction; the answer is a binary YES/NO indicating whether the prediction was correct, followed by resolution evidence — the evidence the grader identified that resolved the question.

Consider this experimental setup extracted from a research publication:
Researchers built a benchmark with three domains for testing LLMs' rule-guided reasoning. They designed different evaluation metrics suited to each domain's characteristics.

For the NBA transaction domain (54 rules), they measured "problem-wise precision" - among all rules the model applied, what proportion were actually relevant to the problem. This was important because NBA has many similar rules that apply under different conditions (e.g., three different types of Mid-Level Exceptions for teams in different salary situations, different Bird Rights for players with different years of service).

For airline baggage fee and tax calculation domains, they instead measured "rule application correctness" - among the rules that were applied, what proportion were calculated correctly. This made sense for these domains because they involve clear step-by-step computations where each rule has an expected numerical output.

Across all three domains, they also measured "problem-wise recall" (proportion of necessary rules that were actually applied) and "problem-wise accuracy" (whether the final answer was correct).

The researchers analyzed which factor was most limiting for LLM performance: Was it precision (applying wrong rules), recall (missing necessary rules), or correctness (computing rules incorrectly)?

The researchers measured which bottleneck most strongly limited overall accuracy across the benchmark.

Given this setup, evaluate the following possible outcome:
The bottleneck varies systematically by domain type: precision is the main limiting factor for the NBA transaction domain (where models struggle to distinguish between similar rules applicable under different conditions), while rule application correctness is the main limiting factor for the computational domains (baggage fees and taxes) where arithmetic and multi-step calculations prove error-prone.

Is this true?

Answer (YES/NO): NO